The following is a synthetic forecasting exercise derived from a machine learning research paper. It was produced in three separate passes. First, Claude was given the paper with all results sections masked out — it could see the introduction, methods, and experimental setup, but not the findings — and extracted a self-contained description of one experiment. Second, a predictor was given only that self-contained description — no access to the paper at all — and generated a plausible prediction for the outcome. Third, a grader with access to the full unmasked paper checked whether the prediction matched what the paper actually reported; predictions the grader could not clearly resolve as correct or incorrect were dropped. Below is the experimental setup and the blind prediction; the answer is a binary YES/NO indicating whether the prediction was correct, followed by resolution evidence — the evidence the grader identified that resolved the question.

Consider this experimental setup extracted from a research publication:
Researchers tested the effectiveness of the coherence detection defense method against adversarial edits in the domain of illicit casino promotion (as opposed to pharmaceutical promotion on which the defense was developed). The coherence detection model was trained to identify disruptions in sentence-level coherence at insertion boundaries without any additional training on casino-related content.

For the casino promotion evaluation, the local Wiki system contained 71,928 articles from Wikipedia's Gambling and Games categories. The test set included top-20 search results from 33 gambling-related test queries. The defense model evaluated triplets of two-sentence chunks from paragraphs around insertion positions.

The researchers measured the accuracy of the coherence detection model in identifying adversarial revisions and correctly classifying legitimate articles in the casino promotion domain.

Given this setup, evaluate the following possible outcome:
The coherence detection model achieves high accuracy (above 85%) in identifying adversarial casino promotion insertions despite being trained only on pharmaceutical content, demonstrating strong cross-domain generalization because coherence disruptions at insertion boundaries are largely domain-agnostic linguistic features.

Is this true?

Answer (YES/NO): NO